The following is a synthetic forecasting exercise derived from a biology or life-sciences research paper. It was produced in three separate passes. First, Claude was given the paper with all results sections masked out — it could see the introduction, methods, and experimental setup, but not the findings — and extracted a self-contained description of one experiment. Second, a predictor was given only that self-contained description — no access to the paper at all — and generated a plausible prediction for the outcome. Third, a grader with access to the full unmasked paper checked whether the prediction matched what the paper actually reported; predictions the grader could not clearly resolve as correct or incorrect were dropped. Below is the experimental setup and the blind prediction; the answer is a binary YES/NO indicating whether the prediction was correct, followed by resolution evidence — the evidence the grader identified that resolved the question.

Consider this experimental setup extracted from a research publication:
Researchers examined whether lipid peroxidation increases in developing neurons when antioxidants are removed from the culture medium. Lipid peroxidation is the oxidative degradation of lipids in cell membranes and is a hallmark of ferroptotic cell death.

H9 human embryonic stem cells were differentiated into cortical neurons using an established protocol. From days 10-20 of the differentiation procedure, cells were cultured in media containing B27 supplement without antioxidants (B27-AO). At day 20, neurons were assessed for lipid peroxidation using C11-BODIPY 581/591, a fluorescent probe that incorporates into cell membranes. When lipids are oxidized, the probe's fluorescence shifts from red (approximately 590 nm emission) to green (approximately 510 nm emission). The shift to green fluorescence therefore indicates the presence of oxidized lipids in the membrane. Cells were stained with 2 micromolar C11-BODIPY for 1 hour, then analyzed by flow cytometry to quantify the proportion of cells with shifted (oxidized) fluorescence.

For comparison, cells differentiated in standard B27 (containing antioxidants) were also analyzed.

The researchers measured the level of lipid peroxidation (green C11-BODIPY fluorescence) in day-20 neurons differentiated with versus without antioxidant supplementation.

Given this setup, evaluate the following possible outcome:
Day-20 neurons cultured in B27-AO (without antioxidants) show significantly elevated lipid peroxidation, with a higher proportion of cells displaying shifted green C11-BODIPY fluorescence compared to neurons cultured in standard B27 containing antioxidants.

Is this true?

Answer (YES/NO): YES